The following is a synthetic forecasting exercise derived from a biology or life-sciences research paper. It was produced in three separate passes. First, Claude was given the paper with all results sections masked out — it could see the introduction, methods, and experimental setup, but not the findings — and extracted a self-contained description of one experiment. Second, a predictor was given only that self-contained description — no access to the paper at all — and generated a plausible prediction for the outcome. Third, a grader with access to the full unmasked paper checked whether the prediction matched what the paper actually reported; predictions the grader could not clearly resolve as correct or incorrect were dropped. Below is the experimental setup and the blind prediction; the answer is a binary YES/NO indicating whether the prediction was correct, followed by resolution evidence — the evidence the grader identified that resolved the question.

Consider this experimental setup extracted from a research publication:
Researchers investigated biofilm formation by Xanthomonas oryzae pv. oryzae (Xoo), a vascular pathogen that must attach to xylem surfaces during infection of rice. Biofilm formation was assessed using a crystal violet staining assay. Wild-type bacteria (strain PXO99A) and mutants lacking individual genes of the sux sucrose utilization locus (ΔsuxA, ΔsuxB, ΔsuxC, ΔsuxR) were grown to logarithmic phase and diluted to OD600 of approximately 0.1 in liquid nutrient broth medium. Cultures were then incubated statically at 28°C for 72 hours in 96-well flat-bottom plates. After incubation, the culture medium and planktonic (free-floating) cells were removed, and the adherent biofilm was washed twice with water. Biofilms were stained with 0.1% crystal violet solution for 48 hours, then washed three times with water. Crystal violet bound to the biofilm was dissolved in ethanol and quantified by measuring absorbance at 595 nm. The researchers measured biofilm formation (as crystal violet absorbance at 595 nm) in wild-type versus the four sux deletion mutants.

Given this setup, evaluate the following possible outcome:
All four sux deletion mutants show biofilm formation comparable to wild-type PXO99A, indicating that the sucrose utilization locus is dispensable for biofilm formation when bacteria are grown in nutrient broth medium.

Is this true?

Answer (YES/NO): NO